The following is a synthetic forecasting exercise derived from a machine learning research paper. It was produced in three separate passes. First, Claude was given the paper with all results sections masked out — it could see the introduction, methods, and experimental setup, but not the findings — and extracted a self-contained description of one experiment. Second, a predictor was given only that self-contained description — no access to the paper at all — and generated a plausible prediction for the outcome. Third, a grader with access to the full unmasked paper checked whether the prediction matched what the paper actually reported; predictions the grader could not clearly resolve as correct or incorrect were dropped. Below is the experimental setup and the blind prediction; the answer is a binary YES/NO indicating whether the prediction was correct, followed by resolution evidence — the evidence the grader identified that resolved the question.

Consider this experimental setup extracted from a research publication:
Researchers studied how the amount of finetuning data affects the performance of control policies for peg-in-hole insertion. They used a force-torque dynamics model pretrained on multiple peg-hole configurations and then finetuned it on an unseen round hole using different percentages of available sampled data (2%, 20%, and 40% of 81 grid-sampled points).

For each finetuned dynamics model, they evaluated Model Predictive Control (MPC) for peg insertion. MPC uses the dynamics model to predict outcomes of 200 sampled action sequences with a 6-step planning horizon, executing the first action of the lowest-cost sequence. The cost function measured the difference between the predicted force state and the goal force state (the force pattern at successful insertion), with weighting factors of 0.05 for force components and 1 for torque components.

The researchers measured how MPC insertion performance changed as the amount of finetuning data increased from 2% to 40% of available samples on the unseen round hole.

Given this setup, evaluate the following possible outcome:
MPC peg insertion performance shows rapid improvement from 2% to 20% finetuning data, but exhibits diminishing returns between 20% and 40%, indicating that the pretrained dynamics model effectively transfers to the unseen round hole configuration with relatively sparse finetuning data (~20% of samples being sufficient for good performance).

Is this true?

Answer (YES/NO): YES